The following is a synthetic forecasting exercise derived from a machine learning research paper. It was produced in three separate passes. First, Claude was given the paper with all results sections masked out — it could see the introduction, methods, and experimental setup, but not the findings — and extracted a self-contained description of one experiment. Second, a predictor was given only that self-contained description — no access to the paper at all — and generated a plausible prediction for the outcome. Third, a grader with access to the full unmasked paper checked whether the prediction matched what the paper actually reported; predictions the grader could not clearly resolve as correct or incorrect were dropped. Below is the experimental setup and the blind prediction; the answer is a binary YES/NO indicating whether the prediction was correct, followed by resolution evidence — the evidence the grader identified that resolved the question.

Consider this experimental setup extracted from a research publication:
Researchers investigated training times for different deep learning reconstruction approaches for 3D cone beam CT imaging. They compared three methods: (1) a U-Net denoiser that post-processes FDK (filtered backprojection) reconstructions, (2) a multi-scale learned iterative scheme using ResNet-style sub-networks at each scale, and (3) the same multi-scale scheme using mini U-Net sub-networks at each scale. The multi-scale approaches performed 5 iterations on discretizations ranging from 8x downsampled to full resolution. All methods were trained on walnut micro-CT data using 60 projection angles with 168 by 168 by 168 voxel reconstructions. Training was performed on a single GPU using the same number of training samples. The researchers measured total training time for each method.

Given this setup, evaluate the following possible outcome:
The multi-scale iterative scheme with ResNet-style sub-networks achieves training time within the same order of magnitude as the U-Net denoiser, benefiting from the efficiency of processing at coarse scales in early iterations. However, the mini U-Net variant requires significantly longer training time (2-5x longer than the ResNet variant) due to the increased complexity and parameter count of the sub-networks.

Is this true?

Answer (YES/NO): NO